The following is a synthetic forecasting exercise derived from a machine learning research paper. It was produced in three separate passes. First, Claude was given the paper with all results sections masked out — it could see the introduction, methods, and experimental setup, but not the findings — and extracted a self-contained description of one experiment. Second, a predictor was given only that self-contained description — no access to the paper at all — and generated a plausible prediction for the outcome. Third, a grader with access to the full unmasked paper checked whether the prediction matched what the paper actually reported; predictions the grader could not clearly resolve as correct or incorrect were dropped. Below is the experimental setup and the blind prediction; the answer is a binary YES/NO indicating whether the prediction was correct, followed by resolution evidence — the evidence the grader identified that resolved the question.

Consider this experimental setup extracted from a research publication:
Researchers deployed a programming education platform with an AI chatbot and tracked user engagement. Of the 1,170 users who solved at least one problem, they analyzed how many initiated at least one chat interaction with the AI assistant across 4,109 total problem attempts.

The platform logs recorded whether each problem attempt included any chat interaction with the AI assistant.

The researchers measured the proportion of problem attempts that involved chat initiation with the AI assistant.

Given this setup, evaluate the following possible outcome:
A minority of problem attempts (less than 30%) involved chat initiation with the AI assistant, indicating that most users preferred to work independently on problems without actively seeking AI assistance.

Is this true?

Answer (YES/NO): YES